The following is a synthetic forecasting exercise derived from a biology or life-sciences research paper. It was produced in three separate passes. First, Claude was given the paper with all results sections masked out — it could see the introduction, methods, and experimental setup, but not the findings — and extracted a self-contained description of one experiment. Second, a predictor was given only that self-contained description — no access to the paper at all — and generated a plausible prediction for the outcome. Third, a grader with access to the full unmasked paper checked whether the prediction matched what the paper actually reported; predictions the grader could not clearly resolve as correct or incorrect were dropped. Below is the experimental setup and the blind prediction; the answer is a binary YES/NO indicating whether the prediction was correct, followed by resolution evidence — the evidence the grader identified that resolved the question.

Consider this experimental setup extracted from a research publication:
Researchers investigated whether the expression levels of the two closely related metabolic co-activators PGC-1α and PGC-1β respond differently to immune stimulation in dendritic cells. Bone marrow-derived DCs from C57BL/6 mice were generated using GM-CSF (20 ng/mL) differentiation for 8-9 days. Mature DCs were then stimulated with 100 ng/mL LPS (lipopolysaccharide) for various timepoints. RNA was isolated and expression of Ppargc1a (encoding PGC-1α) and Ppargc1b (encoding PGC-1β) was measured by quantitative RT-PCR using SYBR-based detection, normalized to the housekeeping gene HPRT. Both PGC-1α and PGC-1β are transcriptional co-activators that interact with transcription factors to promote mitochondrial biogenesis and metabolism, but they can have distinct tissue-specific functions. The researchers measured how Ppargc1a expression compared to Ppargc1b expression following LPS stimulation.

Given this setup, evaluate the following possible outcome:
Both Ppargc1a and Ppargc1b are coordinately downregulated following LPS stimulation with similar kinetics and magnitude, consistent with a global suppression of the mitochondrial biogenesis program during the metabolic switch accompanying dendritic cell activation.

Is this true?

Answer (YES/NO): NO